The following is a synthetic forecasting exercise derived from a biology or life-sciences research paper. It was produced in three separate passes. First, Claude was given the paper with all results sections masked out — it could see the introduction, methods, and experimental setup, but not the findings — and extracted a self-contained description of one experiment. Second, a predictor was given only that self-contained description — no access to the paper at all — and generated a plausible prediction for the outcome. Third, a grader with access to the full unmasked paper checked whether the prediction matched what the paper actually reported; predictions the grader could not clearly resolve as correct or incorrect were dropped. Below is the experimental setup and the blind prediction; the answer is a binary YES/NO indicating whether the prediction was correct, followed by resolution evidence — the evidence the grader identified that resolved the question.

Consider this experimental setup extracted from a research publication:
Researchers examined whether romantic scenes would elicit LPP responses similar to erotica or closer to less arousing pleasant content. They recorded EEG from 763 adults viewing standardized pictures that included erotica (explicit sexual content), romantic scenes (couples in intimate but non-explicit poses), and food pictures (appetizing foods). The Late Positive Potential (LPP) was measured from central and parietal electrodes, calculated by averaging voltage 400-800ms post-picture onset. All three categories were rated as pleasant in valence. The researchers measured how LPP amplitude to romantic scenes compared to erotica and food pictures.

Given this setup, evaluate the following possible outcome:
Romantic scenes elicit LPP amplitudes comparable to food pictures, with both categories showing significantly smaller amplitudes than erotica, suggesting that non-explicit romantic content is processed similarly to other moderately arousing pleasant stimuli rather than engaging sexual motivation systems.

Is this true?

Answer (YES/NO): NO